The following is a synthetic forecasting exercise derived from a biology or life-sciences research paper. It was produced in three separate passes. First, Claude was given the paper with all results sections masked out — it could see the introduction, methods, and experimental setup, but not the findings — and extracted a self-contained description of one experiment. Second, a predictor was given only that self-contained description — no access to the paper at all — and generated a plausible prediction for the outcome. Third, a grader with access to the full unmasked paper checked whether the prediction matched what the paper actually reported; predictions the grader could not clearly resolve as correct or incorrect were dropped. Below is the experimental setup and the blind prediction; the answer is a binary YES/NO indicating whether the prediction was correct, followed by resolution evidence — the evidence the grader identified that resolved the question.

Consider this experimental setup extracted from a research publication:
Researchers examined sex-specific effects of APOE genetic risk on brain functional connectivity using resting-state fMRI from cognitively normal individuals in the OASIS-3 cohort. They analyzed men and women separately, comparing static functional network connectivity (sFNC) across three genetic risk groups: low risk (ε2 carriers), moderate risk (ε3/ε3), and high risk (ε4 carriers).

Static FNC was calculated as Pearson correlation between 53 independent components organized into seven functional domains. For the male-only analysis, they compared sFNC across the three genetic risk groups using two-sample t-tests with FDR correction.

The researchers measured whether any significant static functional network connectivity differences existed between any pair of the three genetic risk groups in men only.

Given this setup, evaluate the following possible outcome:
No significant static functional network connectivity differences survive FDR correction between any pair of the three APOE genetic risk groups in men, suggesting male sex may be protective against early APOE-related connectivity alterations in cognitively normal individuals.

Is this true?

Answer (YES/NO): YES